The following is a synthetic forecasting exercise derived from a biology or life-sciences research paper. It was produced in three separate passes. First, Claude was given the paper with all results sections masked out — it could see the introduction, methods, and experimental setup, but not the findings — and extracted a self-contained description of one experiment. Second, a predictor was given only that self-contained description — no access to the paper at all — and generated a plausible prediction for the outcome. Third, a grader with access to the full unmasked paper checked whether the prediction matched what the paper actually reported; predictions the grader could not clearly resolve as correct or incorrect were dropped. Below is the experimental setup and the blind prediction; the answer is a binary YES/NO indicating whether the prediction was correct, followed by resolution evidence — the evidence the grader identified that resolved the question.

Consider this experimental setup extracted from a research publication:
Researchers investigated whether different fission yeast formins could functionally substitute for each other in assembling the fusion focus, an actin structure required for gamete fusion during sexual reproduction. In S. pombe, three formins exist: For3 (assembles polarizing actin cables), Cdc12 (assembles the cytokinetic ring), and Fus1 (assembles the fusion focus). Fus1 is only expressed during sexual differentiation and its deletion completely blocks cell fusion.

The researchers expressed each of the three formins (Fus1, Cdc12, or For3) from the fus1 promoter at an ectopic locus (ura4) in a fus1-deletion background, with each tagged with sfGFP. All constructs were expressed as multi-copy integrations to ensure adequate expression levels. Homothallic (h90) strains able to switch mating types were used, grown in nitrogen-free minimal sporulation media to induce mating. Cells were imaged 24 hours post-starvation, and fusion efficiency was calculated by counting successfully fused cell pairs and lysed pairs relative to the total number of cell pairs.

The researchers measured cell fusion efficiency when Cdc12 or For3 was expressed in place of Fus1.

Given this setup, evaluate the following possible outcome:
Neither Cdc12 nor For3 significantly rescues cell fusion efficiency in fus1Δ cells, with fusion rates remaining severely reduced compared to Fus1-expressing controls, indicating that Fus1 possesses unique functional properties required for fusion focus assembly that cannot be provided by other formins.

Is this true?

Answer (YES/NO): YES